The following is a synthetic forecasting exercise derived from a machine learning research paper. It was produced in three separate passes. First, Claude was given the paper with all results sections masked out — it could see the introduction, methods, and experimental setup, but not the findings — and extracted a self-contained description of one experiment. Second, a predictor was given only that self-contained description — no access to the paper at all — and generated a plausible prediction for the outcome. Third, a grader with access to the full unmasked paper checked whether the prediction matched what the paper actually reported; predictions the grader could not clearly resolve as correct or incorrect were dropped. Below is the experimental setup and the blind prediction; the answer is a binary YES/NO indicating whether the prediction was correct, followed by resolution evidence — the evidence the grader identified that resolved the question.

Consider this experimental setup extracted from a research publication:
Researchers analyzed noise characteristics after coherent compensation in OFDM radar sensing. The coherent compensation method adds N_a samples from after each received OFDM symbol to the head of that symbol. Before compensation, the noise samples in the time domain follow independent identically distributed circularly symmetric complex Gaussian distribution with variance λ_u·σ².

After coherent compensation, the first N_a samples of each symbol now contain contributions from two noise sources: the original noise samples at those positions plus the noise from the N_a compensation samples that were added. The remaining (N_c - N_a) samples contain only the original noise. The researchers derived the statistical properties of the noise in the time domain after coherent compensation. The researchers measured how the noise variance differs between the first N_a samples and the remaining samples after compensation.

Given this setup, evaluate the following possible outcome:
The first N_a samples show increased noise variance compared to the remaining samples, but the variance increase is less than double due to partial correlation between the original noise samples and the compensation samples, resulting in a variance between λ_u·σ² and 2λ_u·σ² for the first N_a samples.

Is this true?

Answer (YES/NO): NO